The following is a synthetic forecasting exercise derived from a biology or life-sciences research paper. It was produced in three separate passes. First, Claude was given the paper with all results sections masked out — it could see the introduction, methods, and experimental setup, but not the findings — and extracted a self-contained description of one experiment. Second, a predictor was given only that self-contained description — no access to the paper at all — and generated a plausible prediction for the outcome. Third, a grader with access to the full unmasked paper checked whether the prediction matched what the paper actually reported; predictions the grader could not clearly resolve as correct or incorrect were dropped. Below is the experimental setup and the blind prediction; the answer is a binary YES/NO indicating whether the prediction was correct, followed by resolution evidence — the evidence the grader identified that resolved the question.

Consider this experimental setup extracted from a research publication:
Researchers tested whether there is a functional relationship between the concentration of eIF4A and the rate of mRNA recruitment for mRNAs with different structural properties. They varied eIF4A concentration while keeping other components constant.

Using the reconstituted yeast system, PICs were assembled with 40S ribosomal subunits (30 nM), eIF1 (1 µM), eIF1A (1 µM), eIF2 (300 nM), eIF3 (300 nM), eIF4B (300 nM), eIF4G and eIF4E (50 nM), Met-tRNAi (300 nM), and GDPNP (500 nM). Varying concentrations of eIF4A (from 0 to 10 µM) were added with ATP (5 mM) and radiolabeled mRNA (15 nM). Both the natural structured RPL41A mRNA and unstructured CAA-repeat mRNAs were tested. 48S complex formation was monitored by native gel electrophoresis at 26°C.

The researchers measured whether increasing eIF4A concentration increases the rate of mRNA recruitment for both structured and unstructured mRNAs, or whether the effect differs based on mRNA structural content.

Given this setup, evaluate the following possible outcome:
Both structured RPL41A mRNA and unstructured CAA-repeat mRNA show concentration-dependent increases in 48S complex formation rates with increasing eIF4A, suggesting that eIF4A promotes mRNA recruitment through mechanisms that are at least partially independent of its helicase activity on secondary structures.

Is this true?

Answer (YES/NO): YES